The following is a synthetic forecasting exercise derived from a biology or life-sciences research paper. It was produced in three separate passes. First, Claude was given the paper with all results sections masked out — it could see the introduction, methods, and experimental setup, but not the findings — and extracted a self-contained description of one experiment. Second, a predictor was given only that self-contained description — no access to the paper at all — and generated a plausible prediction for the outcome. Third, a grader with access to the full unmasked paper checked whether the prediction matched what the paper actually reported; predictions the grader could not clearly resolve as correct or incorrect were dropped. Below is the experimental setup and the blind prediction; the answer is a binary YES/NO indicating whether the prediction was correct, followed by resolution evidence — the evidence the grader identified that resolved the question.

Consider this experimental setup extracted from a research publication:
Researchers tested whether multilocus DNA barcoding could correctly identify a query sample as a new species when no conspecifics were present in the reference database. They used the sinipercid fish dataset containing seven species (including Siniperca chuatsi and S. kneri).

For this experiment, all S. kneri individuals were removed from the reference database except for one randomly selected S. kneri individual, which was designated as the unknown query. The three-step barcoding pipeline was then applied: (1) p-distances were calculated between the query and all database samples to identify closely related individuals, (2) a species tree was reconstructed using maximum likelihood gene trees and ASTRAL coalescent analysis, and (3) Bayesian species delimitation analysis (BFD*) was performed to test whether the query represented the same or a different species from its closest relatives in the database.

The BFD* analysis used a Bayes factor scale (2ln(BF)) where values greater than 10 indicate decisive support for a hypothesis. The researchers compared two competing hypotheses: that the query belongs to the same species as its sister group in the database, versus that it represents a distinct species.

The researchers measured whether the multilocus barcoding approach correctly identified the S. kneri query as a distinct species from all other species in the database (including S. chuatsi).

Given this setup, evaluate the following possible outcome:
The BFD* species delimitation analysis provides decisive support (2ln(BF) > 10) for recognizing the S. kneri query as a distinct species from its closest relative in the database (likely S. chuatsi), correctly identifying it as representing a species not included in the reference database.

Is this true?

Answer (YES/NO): YES